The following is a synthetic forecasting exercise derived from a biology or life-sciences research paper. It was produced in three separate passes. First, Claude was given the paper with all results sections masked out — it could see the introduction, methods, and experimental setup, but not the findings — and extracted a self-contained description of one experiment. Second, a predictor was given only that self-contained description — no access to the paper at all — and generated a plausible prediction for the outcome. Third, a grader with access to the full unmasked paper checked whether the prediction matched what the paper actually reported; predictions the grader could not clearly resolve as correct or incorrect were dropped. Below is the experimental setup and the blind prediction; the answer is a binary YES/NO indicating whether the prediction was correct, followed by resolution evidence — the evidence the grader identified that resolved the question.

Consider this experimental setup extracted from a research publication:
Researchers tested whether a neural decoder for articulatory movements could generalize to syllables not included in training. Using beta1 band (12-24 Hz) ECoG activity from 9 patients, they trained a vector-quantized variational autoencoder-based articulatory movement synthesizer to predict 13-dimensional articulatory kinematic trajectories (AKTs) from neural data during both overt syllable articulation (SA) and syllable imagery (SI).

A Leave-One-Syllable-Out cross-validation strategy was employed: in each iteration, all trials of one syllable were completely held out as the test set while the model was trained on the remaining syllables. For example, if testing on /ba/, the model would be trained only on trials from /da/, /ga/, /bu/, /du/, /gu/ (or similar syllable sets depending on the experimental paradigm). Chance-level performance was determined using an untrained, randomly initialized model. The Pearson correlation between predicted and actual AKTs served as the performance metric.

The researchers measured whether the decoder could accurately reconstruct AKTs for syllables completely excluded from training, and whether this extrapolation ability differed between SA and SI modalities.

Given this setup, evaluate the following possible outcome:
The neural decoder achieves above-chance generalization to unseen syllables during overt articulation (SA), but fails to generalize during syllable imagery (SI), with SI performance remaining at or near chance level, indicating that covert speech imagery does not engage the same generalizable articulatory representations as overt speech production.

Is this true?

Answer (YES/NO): NO